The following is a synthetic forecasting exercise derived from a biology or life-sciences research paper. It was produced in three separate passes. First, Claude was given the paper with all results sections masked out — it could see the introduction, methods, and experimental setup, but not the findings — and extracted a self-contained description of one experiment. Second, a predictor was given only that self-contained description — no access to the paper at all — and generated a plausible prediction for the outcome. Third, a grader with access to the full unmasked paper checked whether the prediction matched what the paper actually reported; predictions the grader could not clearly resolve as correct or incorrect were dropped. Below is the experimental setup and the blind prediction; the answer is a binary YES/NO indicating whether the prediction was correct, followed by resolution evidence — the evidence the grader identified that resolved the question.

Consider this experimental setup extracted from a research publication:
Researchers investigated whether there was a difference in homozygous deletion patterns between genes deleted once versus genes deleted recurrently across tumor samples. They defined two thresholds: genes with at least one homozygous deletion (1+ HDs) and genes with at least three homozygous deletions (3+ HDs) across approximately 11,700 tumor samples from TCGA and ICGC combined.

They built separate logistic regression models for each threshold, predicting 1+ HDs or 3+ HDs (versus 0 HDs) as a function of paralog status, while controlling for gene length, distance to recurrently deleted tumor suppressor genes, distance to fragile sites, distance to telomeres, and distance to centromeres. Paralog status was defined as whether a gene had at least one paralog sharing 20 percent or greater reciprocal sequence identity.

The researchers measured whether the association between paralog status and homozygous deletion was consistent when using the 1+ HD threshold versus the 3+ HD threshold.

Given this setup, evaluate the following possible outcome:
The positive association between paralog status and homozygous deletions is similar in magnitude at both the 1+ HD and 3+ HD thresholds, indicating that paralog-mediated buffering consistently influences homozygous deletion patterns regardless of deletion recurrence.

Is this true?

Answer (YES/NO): NO